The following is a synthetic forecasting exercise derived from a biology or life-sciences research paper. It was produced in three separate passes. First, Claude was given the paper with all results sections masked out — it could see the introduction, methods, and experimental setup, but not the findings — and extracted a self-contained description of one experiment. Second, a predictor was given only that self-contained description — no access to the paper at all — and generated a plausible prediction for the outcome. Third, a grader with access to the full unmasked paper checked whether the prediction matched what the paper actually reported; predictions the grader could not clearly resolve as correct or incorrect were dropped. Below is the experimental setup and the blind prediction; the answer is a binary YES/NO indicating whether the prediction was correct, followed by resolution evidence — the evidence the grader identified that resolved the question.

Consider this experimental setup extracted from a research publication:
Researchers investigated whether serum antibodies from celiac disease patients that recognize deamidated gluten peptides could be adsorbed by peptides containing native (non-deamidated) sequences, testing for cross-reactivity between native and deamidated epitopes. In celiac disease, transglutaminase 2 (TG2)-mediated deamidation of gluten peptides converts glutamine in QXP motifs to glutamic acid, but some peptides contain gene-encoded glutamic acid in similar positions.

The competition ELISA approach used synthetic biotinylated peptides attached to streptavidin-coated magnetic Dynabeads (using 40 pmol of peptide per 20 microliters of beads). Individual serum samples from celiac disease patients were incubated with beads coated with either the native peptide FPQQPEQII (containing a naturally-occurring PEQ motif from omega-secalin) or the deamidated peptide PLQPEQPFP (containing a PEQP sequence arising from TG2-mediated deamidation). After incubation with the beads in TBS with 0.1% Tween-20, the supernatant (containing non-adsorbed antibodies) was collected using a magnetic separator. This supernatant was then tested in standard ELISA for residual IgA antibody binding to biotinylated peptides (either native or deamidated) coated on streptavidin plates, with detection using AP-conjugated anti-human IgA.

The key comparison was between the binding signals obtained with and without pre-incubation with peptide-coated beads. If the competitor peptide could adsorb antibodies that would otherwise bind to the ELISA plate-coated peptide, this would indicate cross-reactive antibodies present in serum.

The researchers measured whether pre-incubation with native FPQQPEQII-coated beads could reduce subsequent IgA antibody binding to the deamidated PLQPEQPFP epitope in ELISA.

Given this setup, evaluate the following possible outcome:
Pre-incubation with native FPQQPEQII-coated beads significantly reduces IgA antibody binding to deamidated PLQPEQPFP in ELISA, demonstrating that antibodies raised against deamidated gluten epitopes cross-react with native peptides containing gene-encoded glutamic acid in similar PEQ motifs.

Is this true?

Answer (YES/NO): NO